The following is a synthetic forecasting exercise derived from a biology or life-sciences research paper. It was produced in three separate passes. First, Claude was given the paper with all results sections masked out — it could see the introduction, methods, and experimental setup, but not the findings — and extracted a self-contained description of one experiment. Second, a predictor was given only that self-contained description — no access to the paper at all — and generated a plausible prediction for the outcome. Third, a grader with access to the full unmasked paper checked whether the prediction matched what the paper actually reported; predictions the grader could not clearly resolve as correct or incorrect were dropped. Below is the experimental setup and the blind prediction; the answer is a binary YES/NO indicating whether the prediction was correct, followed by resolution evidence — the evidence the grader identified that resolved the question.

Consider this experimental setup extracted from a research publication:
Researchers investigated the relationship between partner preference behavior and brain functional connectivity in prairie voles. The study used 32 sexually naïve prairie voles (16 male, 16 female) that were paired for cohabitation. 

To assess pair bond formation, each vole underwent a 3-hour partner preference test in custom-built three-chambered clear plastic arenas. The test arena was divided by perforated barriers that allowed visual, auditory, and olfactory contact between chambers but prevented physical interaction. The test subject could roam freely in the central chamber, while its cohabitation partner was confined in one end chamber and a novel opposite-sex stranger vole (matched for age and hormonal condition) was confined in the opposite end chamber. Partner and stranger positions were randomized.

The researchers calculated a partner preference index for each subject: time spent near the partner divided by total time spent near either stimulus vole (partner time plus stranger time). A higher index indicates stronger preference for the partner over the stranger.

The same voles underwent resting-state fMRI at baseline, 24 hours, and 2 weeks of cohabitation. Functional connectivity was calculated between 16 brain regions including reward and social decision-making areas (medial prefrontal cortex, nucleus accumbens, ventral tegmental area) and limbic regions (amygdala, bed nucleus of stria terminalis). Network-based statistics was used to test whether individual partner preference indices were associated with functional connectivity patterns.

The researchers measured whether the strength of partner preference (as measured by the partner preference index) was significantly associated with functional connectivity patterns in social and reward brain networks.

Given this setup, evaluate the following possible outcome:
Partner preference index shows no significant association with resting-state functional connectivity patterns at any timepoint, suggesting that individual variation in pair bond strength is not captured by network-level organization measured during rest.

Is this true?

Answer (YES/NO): NO